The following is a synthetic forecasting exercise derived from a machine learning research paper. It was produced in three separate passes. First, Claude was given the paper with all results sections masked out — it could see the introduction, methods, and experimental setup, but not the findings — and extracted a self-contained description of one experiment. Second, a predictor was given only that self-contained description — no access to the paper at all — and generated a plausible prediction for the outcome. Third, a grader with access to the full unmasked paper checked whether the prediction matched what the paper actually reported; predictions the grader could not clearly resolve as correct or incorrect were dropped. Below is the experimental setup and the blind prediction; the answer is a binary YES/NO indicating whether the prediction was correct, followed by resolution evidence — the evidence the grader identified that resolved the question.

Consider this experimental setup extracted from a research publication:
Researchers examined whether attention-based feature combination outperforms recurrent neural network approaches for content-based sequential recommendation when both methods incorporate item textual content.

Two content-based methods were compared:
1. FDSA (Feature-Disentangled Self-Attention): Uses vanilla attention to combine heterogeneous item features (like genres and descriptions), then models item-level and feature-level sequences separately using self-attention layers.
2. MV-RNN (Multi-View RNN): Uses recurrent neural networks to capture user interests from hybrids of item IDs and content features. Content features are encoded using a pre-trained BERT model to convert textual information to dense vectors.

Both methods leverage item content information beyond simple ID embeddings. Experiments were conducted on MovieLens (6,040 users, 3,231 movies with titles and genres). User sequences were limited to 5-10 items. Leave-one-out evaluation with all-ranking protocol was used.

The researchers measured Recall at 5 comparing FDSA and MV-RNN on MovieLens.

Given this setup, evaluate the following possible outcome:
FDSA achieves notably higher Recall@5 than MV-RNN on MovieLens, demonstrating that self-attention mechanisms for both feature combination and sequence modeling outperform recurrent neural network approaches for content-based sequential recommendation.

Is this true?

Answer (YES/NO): NO